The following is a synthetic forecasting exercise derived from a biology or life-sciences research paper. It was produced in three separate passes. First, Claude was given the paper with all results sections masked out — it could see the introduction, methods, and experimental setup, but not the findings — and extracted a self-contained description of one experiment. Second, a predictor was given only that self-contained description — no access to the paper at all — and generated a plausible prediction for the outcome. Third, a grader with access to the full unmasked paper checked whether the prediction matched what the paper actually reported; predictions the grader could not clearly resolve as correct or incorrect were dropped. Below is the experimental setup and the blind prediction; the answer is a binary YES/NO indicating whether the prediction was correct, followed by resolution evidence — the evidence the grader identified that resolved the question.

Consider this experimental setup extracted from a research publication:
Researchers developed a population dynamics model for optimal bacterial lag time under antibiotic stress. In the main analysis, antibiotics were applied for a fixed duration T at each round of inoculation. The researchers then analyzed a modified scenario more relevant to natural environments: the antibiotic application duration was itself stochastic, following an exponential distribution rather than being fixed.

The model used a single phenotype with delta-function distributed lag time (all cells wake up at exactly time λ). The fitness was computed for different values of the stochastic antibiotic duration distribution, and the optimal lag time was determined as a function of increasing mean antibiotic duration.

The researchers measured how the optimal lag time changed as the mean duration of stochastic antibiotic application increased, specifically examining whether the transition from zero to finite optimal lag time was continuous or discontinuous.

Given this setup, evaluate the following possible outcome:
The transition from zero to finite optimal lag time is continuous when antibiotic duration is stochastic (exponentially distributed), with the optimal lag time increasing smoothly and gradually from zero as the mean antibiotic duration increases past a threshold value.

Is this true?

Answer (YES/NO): YES